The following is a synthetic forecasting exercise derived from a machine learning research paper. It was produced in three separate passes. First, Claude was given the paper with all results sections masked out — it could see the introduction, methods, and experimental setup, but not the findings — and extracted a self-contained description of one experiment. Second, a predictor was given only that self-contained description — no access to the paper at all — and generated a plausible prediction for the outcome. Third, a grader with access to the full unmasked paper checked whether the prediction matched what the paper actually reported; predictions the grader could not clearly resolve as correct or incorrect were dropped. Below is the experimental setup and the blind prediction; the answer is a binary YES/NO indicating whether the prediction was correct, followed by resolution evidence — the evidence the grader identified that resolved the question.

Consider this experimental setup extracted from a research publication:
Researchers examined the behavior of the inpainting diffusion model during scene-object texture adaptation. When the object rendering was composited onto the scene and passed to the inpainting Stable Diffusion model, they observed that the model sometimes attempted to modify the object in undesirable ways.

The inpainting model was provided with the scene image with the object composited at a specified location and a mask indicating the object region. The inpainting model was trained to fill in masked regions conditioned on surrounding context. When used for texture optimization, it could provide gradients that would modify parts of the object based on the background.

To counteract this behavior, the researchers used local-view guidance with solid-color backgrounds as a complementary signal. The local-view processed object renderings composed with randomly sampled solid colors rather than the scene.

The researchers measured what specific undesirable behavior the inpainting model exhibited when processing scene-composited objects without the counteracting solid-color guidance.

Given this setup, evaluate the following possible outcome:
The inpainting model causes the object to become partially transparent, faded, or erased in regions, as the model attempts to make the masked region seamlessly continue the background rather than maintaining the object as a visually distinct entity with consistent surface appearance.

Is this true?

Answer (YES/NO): YES